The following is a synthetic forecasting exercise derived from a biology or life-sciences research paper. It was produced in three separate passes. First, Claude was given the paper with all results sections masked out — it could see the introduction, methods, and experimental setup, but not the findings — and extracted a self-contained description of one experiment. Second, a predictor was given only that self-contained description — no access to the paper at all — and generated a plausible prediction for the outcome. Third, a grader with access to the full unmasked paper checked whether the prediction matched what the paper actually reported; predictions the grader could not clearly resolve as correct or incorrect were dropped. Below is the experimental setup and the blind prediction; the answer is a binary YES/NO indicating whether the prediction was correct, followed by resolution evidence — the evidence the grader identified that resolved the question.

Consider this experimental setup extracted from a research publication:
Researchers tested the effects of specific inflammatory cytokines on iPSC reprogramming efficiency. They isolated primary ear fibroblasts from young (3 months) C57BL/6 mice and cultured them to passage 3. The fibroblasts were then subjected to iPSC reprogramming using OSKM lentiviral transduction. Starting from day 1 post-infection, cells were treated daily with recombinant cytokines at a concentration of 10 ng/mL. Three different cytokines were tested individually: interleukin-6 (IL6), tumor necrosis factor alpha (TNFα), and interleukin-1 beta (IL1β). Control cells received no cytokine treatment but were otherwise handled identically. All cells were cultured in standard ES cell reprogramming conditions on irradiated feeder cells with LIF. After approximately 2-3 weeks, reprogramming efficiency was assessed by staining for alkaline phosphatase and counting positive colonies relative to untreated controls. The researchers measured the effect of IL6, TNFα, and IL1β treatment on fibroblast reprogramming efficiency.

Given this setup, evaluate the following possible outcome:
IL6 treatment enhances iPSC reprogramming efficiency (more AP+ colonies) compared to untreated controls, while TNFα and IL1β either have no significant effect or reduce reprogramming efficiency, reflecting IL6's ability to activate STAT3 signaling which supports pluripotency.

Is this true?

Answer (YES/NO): YES